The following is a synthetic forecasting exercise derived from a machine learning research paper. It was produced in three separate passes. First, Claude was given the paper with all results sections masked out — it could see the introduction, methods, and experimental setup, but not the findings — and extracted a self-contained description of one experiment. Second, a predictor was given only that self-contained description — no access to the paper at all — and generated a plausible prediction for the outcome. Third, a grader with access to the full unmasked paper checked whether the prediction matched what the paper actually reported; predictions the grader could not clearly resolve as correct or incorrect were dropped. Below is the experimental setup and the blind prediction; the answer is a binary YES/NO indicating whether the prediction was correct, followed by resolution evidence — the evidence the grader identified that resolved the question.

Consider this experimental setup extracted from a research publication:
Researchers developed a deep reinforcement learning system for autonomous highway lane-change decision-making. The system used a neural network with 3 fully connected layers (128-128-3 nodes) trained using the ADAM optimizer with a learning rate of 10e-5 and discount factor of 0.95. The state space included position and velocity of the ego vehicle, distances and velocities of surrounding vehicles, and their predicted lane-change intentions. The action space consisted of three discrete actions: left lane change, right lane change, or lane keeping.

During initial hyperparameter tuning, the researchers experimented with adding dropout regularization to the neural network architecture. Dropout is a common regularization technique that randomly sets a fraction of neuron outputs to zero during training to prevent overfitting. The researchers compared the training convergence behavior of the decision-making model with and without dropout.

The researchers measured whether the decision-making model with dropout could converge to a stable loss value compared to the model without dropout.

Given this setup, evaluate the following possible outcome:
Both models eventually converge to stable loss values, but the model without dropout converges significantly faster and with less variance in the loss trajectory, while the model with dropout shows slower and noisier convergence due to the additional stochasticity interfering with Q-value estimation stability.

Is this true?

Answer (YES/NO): NO